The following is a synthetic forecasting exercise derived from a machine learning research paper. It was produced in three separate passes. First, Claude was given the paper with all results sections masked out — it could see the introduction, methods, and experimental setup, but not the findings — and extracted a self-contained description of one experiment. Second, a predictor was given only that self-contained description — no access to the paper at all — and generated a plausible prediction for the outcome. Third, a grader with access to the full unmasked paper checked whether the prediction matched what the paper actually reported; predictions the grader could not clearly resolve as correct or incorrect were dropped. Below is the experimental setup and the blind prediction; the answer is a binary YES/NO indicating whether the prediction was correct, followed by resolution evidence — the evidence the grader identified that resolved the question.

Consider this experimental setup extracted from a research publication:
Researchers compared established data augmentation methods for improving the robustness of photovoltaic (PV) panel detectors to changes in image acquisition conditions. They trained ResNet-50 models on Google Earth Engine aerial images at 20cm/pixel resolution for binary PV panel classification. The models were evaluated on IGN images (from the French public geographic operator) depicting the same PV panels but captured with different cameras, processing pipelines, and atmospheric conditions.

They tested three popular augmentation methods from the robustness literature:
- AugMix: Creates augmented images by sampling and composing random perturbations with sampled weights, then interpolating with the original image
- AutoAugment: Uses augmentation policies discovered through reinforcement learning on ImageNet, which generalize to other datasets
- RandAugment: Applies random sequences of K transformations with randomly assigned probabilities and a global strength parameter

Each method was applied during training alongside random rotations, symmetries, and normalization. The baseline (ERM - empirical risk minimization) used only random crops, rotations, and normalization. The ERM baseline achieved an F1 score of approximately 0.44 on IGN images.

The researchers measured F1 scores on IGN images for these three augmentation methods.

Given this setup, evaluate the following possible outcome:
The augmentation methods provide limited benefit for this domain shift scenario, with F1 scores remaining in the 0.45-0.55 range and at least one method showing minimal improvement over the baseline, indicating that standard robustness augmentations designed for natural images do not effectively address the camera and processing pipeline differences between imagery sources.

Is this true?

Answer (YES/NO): YES